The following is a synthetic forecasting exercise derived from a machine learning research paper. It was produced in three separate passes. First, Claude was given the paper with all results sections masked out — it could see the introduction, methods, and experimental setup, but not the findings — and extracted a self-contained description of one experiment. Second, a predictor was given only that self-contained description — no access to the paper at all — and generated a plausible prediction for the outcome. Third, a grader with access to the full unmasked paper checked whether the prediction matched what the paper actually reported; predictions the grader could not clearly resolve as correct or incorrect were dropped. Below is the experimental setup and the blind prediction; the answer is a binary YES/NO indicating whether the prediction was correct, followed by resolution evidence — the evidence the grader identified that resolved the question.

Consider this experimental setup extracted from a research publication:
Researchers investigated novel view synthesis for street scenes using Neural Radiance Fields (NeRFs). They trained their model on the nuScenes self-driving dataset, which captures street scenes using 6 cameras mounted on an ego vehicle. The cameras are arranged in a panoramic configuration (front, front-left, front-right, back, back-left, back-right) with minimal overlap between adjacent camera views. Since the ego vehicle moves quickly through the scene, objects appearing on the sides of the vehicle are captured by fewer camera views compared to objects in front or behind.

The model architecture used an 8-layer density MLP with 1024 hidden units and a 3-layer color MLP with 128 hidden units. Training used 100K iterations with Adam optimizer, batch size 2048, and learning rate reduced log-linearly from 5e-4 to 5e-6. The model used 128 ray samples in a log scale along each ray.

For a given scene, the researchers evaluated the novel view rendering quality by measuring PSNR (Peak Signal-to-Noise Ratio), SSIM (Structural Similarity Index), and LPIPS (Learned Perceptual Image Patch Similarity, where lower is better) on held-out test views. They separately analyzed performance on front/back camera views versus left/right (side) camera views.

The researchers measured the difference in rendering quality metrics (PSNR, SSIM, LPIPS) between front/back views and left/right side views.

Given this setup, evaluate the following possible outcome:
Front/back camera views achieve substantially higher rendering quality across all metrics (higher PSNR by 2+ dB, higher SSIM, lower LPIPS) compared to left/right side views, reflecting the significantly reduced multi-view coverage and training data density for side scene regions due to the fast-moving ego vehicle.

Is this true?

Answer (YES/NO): NO